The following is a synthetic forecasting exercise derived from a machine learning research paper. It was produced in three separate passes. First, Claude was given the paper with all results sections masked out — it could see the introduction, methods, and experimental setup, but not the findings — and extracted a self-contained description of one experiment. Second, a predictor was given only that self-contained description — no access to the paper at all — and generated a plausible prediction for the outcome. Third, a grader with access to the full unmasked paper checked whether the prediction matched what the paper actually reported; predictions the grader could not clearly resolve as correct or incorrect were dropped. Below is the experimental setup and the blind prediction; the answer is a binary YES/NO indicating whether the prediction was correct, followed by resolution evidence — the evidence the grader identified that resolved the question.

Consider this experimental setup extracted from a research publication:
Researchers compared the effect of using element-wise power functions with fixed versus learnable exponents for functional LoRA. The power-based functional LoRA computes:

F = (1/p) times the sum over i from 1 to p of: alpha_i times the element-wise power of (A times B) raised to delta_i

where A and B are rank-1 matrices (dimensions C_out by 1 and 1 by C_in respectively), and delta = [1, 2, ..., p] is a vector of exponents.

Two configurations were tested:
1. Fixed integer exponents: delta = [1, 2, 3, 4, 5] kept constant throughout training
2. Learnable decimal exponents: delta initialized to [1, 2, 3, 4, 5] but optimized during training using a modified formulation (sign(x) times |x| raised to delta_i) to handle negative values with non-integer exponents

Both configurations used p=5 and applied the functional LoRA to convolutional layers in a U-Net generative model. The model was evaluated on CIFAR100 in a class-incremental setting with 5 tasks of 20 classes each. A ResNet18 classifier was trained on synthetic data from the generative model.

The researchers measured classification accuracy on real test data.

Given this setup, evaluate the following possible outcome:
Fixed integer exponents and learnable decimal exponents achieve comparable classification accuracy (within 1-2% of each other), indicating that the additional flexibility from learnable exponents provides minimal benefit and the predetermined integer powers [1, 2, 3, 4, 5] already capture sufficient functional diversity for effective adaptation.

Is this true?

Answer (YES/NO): YES